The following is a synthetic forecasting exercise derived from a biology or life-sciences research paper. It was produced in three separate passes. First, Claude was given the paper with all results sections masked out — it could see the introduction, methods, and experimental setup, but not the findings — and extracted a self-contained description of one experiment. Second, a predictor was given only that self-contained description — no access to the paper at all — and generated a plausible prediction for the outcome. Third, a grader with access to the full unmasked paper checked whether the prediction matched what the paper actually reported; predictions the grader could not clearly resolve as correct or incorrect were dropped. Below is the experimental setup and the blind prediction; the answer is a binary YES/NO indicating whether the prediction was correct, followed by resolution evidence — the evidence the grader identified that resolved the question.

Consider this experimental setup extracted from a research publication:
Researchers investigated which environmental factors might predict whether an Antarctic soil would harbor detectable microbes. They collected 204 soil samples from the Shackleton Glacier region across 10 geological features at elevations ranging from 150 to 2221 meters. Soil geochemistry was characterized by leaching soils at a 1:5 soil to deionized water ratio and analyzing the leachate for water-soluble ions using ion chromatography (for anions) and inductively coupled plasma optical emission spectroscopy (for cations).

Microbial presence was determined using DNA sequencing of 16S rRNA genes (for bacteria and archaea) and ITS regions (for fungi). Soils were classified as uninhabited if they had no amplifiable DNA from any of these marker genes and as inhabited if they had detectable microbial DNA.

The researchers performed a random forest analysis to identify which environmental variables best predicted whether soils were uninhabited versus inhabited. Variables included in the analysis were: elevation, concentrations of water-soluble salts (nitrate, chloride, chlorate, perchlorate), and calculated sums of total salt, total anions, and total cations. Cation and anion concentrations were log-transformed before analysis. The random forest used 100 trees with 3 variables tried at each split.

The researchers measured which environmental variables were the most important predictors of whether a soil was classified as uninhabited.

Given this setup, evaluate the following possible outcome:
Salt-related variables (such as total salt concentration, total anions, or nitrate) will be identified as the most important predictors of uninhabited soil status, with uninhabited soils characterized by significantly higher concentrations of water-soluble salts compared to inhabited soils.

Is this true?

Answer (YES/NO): NO